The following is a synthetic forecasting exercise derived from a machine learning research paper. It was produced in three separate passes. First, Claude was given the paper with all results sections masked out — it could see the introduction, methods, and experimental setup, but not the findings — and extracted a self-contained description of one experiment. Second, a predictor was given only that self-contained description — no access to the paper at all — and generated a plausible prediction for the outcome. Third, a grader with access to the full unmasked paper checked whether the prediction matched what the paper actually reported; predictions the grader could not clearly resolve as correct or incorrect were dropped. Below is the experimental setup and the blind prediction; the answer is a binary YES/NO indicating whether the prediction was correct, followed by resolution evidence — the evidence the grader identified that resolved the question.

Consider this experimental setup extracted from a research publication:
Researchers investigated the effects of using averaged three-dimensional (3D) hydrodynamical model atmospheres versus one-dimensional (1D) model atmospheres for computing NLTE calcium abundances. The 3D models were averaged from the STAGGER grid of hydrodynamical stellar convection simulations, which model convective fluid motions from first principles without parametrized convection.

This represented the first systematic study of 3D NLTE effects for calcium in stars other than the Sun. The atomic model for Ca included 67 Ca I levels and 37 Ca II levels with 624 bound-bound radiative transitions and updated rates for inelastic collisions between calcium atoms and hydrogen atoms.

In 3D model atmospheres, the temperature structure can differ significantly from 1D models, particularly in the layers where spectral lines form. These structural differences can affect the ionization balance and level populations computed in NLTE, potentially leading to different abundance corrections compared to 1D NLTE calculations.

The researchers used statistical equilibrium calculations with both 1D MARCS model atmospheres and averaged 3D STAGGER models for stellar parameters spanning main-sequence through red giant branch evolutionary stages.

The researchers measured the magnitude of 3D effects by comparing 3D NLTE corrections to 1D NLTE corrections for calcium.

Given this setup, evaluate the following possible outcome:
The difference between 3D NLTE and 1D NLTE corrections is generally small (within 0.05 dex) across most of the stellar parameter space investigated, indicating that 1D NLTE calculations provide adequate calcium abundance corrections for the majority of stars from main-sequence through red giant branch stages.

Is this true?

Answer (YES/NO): YES